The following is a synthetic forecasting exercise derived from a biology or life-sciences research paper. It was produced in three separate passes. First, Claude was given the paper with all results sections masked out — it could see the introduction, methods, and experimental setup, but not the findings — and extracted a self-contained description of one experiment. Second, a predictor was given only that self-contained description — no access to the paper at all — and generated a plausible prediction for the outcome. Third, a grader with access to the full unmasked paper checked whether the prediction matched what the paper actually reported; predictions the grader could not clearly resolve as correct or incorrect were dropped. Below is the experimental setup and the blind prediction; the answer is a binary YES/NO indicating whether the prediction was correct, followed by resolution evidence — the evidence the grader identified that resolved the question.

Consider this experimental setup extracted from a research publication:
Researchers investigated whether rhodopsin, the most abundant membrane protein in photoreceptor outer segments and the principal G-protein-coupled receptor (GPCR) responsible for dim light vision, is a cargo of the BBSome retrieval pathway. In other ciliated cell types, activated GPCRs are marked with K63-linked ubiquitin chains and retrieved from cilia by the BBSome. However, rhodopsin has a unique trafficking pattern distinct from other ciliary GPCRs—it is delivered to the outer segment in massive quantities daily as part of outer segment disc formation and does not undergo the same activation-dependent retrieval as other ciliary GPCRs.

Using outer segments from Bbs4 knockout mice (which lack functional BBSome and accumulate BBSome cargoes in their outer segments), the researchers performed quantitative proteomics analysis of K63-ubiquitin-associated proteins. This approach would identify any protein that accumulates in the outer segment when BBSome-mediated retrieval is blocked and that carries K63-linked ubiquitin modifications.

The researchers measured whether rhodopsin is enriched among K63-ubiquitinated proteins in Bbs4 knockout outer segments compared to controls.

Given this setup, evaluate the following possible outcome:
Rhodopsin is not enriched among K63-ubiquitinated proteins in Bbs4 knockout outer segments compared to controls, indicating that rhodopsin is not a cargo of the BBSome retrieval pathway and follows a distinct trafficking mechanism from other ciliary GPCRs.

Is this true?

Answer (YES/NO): YES